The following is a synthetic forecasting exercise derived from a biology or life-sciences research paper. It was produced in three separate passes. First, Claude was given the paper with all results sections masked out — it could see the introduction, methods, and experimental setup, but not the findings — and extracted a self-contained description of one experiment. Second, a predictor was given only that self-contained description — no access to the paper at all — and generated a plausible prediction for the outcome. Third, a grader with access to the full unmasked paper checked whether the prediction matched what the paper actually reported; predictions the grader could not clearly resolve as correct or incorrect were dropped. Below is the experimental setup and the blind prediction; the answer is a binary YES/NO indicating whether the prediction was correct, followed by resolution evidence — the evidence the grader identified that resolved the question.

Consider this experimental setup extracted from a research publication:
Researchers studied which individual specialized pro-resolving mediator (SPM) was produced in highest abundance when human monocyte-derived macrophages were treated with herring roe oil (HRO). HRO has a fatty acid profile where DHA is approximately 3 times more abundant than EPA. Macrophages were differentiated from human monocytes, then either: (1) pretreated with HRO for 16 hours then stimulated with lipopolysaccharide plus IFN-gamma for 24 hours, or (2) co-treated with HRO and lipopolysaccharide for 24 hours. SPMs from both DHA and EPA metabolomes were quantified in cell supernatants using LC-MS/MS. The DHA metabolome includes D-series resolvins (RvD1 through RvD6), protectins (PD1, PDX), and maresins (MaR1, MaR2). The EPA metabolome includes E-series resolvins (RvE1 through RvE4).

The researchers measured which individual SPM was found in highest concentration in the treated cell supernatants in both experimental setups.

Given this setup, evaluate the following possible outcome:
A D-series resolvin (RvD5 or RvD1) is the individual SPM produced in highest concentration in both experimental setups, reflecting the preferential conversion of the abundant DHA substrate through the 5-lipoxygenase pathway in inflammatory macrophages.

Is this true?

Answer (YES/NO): NO